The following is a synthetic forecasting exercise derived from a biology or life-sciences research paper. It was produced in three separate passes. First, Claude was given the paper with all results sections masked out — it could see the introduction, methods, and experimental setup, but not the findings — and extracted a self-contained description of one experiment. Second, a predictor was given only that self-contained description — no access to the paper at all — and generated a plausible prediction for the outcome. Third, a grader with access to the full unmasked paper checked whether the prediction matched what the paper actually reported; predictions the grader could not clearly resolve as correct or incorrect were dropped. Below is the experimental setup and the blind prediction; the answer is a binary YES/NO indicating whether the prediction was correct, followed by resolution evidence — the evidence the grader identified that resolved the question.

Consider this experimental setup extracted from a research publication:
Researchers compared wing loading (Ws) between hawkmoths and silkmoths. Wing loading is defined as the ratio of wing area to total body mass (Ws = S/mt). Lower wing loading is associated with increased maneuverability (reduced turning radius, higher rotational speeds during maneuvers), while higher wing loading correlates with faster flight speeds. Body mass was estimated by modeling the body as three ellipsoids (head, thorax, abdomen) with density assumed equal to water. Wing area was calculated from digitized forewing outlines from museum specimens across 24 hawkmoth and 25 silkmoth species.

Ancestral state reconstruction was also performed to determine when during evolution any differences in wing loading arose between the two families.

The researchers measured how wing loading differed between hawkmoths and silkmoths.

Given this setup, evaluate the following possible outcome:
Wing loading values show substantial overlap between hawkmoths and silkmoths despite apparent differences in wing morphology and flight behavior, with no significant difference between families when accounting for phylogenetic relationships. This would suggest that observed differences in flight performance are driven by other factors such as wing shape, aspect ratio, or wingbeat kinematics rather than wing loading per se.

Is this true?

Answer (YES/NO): NO